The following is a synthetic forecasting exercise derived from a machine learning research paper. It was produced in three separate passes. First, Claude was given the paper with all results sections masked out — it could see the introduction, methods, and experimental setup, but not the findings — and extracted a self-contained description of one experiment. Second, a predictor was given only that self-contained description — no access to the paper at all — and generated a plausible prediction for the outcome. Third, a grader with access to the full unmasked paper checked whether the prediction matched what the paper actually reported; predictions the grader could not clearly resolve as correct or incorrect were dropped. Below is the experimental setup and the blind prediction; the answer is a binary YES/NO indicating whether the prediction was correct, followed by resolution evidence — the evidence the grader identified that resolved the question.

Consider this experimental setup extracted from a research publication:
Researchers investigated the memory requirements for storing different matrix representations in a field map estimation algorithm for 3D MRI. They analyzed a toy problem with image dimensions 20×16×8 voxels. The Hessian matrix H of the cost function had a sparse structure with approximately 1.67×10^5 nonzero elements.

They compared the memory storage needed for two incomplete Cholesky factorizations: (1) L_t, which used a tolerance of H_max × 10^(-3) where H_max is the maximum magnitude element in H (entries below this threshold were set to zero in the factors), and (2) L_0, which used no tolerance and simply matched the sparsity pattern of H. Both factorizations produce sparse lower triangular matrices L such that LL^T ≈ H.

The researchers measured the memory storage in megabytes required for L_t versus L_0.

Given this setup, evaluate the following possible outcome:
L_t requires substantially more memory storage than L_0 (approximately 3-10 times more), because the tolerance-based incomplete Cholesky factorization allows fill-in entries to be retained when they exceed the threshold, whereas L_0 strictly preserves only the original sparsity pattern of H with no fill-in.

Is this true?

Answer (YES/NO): NO